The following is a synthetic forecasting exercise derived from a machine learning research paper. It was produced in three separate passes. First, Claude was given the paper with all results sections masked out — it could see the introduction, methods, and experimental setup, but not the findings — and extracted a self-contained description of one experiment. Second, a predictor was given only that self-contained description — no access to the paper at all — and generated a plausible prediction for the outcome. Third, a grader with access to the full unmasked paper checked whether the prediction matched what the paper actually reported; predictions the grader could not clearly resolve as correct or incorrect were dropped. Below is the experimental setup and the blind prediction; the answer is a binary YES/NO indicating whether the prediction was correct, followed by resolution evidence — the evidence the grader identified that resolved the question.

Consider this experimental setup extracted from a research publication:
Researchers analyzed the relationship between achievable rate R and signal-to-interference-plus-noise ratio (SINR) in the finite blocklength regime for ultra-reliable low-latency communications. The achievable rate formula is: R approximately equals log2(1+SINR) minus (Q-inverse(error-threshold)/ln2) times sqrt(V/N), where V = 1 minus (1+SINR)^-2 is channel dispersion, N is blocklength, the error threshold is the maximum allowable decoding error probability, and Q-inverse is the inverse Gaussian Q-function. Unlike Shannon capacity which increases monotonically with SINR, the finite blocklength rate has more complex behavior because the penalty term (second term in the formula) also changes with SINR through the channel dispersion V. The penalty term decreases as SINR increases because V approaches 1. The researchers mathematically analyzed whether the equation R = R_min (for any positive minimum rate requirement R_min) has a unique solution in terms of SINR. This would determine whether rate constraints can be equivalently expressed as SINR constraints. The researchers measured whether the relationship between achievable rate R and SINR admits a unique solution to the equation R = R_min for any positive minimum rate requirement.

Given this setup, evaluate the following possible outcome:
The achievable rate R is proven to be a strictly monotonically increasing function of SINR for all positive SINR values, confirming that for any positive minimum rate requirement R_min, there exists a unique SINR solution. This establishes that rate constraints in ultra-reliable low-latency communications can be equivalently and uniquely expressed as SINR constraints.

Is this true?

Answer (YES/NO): NO